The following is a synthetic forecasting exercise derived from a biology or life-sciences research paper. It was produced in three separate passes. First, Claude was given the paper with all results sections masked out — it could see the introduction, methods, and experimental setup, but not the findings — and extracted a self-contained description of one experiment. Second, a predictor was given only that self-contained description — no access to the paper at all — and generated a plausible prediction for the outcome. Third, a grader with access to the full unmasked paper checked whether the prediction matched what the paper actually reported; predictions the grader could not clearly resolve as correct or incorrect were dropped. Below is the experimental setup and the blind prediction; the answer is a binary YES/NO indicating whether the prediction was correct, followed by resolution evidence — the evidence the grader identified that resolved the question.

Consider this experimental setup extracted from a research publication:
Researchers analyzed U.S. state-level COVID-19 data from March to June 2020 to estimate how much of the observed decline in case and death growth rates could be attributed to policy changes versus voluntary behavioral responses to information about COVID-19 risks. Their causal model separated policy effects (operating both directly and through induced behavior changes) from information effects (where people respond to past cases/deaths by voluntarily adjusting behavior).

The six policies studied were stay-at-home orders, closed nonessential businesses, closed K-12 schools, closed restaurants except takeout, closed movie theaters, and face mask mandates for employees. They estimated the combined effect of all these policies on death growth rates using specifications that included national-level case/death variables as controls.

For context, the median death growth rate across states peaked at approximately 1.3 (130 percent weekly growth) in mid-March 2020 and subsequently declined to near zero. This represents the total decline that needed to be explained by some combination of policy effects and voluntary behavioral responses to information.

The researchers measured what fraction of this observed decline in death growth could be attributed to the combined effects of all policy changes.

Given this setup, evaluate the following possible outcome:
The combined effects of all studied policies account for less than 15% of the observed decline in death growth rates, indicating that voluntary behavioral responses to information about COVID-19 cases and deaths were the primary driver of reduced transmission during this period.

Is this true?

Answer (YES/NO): NO